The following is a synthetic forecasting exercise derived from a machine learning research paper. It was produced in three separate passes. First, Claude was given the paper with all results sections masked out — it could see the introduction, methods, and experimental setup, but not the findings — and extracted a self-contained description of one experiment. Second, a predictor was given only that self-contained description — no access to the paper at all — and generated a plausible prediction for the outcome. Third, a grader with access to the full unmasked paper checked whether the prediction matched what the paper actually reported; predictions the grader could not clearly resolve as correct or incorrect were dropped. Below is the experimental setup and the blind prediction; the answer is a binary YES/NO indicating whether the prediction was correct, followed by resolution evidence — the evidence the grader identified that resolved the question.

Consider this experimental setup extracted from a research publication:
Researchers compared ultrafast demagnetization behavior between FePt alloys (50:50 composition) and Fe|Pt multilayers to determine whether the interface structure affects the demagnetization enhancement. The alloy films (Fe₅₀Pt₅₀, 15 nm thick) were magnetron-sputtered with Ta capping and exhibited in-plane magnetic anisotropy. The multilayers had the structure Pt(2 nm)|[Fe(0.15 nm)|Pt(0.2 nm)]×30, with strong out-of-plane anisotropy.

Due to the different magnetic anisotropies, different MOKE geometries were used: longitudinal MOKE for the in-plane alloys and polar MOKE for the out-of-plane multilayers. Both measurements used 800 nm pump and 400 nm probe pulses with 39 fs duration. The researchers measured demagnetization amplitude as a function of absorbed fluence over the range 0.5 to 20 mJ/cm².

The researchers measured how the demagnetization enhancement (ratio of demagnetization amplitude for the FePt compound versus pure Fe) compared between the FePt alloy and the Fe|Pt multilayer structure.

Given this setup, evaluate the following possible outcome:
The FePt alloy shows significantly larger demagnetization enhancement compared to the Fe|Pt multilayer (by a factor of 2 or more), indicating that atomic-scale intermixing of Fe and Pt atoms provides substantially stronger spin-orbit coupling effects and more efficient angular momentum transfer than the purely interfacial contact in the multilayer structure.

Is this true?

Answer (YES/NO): NO